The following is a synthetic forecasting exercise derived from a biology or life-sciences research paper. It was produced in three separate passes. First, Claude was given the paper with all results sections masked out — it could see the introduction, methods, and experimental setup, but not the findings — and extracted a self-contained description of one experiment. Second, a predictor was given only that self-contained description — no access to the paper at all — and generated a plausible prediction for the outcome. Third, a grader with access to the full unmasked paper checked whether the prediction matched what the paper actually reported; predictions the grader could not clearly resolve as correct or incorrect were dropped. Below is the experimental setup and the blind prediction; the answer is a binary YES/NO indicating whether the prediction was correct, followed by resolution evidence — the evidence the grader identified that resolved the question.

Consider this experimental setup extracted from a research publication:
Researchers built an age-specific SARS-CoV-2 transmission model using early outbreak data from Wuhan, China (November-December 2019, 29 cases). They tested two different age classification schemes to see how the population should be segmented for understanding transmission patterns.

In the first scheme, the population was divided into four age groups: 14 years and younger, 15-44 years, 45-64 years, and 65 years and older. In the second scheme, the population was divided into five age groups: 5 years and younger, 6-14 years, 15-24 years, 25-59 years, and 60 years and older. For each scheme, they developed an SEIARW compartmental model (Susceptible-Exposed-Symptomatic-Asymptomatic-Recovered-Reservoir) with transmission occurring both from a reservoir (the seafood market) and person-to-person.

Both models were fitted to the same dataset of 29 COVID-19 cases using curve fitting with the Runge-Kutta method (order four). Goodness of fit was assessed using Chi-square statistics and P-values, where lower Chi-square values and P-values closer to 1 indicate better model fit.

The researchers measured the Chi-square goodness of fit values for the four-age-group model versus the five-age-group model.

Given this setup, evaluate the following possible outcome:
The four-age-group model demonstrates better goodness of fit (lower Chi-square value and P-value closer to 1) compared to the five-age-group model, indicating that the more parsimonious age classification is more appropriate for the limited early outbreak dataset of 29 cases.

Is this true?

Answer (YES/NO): NO